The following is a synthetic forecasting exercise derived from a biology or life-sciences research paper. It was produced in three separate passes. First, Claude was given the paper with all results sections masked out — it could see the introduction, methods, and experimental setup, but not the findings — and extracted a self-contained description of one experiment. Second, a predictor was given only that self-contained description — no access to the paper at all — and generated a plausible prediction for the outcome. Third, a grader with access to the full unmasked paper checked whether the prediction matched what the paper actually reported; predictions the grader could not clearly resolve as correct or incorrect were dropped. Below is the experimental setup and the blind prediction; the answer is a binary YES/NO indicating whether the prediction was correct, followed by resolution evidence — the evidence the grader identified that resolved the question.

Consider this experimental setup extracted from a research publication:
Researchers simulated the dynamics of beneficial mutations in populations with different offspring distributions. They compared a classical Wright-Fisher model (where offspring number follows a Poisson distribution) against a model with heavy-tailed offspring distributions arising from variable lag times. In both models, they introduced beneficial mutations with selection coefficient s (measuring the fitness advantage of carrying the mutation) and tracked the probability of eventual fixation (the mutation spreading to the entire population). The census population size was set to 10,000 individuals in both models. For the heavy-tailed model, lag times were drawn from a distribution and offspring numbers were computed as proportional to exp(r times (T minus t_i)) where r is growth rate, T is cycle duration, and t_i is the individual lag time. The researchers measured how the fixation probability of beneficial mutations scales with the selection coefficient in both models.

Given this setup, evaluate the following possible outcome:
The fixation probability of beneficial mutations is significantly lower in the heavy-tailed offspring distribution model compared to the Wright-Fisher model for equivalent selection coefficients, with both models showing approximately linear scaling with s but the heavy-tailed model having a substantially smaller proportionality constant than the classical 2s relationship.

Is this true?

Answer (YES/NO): NO